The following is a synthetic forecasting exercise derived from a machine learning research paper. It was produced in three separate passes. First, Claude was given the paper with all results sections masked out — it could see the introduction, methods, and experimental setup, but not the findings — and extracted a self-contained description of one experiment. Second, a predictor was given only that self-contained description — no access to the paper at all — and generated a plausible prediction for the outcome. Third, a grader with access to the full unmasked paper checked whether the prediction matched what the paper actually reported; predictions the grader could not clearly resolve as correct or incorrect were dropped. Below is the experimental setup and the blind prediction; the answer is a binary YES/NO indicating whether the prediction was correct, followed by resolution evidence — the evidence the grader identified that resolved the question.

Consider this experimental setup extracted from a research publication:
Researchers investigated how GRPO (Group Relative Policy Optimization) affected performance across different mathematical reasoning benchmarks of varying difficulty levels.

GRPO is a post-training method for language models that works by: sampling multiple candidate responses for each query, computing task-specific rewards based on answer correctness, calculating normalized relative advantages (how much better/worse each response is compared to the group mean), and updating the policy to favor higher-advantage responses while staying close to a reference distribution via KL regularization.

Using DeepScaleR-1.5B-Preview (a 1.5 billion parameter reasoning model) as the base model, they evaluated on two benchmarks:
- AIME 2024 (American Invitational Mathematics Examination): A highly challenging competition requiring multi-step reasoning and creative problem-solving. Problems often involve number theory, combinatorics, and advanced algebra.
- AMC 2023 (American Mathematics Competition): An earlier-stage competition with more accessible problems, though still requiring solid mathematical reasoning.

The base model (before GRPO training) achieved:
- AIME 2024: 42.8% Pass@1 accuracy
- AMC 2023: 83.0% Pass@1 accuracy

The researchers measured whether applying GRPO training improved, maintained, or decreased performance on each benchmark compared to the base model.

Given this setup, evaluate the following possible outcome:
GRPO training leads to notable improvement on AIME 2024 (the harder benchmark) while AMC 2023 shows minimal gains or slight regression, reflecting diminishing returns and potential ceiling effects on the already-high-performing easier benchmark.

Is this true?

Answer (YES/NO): YES